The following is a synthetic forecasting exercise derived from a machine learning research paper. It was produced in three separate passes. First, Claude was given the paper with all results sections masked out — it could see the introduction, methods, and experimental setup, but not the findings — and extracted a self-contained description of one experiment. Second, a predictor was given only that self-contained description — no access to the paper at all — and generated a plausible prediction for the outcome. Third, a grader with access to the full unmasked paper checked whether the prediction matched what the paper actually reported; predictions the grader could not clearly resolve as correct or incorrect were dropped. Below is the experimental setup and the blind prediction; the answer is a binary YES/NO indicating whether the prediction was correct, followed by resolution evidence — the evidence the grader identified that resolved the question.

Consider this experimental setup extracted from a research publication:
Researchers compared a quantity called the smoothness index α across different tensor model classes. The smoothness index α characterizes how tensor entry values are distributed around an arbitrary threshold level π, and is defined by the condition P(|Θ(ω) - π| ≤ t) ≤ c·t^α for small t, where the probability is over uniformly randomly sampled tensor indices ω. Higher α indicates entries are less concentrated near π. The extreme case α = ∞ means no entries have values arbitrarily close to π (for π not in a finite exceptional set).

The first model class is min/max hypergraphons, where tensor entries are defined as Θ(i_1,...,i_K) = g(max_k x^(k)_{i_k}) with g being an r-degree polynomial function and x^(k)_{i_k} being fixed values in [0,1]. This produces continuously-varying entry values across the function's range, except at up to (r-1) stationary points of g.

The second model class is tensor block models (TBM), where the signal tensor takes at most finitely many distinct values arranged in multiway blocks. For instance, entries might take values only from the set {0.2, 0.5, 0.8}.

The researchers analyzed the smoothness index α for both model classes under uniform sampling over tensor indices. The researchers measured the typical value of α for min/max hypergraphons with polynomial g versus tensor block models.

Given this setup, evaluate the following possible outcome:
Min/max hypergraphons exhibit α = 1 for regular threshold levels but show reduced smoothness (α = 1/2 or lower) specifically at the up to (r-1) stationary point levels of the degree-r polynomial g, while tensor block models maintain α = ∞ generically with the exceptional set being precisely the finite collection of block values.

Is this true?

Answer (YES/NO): NO